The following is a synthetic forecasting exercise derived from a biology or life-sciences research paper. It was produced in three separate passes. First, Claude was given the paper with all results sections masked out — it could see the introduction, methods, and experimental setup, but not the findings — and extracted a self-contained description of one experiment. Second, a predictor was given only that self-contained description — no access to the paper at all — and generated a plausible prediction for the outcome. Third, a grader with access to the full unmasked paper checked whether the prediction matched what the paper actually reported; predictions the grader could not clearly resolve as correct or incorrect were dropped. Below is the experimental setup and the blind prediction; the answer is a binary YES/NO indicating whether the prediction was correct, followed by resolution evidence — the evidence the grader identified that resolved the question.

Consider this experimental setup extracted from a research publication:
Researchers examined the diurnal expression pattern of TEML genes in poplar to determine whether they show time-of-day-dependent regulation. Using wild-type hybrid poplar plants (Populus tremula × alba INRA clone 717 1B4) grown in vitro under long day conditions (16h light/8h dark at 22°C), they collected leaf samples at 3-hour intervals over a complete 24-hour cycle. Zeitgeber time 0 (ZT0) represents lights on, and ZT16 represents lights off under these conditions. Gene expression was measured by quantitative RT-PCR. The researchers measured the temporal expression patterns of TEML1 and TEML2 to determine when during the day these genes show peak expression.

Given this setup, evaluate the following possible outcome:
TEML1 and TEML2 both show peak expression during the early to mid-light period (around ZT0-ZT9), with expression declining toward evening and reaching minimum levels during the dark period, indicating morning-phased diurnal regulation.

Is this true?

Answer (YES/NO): NO